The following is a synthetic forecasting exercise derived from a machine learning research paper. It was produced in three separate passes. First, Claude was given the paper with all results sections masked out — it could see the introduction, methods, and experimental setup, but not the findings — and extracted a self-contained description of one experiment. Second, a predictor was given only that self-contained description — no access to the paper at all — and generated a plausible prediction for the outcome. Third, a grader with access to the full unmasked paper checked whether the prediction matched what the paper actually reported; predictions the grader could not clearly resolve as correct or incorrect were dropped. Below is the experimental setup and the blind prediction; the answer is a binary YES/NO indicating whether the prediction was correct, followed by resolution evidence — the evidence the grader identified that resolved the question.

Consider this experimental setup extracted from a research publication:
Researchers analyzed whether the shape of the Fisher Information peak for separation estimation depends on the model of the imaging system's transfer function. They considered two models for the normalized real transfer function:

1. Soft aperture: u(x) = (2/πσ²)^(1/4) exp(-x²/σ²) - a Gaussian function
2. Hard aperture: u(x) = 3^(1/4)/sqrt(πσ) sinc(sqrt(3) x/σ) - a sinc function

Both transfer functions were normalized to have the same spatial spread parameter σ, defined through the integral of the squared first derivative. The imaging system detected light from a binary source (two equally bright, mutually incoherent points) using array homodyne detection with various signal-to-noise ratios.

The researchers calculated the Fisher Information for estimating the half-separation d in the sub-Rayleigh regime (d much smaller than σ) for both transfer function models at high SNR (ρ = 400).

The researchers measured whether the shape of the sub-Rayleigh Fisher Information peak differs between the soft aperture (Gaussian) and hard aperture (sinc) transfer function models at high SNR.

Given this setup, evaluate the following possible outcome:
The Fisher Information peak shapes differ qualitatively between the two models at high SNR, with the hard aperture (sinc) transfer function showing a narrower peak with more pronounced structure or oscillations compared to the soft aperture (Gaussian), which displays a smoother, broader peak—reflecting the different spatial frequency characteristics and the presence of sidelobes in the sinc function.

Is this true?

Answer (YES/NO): NO